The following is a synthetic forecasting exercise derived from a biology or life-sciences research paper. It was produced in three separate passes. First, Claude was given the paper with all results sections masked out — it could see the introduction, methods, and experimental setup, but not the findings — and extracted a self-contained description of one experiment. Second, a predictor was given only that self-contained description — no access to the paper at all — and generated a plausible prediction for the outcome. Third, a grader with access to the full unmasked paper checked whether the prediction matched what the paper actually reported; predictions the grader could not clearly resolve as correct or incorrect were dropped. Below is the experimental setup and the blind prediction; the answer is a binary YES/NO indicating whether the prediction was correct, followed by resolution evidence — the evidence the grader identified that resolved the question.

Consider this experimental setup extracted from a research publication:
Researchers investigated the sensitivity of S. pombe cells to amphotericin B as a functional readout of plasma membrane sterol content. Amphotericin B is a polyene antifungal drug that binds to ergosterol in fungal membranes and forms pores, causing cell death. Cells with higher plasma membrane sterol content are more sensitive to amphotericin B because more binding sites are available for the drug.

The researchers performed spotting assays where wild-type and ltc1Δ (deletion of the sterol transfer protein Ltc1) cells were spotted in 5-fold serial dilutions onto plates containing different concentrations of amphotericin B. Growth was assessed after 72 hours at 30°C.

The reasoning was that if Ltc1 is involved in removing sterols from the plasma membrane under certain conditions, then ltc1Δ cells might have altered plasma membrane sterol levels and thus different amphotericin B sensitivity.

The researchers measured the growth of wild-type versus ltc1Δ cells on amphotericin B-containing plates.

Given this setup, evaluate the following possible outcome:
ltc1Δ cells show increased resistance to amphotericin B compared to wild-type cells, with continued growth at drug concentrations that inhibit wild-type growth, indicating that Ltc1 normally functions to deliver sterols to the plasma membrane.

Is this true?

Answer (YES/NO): NO